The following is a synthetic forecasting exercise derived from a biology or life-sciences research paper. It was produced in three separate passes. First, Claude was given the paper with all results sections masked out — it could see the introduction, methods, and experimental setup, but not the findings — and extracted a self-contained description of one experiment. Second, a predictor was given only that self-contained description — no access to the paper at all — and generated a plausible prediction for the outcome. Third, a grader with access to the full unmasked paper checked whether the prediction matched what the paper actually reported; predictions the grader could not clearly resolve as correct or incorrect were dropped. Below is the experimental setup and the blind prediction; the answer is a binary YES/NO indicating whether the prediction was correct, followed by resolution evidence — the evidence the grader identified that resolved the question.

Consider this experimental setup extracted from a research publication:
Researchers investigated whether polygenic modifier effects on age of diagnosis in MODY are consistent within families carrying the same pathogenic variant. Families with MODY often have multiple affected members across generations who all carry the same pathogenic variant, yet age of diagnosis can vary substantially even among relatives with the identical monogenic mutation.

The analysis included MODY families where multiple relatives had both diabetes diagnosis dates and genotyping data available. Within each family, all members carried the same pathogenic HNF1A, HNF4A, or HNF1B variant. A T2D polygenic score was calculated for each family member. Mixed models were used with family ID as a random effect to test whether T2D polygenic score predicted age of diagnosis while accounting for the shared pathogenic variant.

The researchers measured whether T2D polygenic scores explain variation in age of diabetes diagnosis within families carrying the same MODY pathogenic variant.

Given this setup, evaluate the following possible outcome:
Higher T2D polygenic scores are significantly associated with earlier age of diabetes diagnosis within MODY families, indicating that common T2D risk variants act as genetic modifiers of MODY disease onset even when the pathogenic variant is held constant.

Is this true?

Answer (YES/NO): YES